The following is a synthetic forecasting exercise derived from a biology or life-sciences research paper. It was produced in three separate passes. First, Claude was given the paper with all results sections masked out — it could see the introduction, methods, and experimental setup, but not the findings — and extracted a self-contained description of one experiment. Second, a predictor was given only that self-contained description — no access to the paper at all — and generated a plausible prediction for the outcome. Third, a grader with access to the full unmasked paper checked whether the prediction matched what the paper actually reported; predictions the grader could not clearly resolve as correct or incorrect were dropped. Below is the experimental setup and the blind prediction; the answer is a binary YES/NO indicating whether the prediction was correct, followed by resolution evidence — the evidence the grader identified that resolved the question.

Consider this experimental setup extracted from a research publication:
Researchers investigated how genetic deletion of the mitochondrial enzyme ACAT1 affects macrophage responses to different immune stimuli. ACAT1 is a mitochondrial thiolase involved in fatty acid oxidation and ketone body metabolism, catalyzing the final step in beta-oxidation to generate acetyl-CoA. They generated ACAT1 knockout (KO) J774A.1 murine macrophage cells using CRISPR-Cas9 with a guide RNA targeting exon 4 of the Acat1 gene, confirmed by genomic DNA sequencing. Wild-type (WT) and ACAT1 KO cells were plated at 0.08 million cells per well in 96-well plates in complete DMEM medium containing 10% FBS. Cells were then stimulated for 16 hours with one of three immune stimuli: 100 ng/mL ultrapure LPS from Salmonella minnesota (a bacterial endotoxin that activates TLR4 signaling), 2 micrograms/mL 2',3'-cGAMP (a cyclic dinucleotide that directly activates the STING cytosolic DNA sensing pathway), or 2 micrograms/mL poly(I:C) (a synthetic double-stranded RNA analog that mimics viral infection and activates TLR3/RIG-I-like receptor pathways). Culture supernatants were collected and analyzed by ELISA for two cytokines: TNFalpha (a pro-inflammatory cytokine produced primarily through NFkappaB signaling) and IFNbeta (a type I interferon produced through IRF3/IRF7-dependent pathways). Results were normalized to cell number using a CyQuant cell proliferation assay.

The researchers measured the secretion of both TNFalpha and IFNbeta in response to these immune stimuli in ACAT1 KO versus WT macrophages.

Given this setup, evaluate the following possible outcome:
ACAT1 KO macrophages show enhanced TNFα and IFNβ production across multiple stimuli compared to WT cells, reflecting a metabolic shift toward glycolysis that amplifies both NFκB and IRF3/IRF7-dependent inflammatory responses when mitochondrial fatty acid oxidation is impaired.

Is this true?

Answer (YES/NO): NO